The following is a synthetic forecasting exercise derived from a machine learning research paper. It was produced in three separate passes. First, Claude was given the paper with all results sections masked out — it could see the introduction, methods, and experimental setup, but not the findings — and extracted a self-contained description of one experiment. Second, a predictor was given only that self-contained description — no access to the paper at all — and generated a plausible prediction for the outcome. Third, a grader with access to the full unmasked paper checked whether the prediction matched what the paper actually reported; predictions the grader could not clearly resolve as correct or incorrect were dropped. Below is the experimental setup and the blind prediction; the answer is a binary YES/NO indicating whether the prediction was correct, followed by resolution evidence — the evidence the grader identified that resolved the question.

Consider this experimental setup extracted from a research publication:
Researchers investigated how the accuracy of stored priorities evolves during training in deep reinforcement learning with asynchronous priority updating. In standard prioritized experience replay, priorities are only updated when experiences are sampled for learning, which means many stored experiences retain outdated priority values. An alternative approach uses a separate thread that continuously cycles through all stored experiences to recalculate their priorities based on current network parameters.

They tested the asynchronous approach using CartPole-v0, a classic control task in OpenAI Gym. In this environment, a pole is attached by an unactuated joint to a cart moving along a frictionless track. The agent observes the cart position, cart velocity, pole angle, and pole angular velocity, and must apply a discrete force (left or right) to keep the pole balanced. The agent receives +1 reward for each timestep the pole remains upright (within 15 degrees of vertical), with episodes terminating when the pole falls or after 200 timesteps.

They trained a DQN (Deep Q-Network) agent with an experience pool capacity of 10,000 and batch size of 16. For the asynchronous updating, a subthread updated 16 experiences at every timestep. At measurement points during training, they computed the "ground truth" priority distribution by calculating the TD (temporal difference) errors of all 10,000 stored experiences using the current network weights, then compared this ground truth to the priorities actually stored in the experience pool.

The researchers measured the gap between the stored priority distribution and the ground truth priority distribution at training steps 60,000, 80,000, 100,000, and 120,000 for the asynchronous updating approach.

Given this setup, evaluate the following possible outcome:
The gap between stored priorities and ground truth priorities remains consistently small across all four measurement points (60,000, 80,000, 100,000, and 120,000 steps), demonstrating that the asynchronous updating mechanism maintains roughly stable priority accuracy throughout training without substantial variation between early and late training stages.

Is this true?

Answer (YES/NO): NO